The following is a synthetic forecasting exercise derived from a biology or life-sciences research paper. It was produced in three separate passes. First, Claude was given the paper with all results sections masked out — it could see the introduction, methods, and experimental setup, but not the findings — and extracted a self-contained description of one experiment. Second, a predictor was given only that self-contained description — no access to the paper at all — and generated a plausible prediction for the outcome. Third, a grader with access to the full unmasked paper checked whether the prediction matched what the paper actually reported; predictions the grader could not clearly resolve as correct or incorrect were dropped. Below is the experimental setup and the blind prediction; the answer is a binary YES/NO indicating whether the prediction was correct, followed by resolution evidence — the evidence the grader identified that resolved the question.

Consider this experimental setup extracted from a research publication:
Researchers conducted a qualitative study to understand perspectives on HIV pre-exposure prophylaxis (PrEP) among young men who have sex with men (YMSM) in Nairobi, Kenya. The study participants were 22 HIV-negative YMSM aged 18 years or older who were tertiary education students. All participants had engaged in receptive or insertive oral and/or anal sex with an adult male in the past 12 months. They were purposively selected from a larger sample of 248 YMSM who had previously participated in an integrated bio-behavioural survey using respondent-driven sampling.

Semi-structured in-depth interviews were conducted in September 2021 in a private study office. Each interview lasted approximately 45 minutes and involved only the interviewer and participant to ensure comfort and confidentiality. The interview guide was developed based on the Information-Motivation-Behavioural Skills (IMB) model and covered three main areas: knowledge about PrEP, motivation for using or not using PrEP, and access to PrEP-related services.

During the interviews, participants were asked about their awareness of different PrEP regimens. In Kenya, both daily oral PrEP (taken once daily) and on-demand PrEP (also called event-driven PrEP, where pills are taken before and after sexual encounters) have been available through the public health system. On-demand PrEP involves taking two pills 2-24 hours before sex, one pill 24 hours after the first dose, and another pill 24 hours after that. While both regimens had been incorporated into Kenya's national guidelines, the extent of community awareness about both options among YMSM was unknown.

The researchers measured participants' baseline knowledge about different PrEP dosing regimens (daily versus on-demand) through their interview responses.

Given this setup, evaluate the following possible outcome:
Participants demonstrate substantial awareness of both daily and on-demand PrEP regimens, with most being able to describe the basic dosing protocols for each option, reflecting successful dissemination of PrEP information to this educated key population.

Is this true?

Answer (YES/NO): NO